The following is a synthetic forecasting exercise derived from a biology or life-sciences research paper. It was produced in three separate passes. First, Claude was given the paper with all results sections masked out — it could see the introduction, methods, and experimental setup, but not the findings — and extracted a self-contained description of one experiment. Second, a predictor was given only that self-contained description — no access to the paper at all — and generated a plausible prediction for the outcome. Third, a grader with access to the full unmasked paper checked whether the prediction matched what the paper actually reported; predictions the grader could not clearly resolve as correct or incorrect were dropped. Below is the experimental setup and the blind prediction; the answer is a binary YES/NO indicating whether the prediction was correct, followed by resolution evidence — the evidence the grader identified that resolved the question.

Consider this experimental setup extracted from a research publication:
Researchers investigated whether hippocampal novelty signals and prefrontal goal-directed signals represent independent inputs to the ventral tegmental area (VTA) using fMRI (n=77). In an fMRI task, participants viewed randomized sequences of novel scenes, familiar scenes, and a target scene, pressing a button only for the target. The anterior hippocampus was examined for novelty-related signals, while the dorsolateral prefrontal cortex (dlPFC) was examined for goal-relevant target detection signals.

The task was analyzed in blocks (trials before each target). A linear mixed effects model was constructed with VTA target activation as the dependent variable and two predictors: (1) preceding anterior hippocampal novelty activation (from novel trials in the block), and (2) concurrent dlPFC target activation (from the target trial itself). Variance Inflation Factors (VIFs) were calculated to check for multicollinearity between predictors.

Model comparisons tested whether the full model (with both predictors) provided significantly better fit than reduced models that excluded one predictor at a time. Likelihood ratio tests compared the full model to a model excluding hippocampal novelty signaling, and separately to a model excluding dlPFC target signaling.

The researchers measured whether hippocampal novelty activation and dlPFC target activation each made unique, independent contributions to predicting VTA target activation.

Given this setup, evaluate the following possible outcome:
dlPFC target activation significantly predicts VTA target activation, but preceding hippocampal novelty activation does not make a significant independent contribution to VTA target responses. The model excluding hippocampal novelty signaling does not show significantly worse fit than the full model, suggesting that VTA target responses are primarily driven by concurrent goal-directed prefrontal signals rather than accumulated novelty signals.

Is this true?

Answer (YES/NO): NO